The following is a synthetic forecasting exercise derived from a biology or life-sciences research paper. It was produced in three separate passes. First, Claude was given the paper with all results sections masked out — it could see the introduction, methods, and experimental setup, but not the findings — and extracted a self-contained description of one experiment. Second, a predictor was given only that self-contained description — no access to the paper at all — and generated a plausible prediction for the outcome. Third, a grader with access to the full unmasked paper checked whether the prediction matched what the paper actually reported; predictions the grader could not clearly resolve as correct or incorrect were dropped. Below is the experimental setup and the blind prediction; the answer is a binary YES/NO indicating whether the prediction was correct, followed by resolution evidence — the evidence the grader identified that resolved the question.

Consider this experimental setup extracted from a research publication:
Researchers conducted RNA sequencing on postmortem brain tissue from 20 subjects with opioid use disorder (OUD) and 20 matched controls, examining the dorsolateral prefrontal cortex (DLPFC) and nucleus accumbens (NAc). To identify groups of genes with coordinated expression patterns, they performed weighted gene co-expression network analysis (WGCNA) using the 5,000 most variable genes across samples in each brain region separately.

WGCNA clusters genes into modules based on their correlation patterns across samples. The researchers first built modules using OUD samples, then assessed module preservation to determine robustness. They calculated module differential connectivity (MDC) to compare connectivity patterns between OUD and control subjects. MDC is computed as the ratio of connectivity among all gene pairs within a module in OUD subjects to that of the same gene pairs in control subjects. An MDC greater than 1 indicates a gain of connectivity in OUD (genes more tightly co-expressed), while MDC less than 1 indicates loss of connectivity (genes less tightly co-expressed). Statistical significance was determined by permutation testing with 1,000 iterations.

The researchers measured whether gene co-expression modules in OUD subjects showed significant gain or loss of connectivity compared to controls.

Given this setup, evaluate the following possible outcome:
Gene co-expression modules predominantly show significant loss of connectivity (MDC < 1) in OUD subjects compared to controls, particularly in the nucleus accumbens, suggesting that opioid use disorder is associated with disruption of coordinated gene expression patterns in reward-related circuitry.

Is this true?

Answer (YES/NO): NO